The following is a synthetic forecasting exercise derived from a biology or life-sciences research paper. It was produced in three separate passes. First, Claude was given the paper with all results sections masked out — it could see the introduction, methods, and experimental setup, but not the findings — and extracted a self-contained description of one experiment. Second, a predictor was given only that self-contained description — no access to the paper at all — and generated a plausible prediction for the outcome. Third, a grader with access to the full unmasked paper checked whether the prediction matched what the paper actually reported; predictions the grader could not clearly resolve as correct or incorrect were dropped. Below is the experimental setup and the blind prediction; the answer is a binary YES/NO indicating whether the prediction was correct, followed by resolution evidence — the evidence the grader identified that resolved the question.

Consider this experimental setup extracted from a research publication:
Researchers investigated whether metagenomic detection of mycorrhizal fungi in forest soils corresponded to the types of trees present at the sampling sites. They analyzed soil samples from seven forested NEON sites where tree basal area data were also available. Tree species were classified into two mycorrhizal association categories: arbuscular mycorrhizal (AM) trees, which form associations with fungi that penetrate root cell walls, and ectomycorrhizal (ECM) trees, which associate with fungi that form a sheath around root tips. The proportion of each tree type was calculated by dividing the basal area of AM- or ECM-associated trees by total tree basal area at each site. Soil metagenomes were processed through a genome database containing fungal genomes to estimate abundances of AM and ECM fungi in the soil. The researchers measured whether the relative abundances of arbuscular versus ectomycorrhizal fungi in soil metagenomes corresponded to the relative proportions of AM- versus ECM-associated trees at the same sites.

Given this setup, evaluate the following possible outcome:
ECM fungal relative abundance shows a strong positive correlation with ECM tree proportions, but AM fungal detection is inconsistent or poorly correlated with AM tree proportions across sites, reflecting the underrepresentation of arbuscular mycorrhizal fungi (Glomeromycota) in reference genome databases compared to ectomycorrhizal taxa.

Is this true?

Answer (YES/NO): NO